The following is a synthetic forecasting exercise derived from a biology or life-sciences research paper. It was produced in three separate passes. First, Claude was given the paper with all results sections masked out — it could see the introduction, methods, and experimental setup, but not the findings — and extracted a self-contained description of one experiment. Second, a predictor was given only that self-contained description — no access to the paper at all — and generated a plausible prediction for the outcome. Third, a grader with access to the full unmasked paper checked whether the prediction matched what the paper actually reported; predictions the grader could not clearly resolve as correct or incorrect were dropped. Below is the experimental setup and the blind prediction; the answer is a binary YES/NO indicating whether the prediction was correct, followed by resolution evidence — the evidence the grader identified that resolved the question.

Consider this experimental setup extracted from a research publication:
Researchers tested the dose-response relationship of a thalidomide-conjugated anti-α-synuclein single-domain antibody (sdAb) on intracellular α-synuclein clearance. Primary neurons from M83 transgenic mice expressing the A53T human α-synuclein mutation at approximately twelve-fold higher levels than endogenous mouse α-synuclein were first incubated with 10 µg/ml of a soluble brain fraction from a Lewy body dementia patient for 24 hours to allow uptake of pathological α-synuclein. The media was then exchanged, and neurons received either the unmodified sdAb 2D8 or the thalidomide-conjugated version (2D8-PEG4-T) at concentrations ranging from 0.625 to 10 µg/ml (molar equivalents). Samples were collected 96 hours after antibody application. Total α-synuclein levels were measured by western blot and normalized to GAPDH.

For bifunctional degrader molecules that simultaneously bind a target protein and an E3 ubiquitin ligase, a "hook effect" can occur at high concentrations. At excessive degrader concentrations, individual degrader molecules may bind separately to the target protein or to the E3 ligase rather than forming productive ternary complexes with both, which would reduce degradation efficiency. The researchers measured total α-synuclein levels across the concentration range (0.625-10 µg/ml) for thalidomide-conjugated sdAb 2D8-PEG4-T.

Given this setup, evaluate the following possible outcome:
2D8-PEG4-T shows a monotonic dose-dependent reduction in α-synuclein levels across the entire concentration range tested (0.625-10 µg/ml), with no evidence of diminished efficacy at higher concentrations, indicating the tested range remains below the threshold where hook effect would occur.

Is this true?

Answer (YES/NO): NO